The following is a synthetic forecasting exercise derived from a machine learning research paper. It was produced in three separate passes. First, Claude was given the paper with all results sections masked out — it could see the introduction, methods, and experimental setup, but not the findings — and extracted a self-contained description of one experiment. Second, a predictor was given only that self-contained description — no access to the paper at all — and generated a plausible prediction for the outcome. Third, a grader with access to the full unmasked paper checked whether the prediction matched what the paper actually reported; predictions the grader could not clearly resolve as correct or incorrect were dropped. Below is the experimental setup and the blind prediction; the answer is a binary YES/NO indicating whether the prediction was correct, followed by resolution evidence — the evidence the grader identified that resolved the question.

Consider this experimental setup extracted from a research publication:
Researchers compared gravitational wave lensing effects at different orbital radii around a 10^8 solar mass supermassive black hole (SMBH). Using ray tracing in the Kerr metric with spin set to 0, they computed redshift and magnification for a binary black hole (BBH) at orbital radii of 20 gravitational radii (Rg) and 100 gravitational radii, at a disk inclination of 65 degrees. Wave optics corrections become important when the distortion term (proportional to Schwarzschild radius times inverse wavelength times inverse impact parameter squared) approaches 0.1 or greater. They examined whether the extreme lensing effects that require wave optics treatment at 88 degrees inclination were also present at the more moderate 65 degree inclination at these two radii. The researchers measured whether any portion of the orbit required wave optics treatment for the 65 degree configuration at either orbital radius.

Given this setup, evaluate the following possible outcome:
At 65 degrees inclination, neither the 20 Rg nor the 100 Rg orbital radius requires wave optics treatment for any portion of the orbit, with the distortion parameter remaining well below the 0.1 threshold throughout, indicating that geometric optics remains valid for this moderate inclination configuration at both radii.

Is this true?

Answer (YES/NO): YES